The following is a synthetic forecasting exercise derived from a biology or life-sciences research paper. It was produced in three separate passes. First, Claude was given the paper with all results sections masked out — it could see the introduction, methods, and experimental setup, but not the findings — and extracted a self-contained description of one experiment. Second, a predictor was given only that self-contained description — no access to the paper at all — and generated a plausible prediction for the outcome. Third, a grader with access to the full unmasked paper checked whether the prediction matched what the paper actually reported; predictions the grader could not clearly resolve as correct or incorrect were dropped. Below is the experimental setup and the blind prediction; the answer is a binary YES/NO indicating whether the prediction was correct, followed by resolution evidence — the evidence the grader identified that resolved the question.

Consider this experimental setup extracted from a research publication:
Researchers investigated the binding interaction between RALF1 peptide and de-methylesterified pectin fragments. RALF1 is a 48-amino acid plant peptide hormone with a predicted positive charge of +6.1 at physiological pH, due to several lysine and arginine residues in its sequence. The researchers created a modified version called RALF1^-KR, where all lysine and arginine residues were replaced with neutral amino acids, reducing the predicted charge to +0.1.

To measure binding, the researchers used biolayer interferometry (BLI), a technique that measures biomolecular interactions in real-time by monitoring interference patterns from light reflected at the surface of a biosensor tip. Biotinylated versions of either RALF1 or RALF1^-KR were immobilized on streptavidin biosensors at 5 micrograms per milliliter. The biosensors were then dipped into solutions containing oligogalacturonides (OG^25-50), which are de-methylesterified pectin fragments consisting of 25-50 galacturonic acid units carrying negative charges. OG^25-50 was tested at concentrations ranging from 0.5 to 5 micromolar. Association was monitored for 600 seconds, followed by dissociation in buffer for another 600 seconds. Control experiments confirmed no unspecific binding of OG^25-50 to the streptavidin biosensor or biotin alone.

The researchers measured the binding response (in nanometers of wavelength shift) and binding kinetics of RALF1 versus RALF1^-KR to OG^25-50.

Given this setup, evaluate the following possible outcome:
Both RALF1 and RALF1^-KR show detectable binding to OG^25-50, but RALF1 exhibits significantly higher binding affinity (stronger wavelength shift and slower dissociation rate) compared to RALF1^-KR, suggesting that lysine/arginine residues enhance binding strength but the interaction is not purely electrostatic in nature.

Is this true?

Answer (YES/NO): NO